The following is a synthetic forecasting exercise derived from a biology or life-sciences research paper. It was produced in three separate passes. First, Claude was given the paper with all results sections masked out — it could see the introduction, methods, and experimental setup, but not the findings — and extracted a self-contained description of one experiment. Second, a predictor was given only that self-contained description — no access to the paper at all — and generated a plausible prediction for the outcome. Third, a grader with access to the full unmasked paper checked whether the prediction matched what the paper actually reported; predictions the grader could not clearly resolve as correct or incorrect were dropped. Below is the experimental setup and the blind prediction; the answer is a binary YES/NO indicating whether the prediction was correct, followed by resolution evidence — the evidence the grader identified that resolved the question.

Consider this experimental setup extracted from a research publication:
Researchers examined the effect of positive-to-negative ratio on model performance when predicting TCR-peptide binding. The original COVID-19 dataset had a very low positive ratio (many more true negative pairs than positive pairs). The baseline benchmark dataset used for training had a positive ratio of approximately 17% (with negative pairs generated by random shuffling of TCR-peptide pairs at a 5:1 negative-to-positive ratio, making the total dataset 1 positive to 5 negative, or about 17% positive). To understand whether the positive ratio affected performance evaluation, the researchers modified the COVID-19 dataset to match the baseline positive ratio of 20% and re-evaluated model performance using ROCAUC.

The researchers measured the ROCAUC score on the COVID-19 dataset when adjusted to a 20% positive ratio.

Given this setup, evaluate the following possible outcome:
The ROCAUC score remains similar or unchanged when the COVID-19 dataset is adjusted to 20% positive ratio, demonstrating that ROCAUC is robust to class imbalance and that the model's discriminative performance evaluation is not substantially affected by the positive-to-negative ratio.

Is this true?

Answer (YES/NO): NO